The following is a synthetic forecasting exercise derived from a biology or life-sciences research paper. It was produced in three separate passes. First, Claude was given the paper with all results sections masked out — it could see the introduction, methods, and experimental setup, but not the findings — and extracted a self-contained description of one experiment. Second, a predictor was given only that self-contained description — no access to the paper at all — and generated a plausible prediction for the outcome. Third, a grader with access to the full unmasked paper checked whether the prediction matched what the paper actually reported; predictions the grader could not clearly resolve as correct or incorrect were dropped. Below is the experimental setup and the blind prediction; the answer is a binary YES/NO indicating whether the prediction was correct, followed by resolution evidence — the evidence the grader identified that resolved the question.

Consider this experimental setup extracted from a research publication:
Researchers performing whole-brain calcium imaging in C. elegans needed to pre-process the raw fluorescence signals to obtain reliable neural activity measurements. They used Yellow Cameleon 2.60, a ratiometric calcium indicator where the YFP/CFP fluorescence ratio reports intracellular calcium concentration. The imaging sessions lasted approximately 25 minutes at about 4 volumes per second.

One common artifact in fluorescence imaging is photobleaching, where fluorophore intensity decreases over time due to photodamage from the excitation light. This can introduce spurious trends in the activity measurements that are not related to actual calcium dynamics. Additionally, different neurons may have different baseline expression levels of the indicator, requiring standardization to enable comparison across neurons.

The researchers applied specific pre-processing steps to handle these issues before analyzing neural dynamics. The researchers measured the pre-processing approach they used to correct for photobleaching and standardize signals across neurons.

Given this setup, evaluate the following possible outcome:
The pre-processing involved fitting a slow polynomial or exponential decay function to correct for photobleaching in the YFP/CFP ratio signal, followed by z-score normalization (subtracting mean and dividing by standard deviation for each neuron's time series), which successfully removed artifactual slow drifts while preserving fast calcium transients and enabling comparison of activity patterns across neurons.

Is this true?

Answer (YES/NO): NO